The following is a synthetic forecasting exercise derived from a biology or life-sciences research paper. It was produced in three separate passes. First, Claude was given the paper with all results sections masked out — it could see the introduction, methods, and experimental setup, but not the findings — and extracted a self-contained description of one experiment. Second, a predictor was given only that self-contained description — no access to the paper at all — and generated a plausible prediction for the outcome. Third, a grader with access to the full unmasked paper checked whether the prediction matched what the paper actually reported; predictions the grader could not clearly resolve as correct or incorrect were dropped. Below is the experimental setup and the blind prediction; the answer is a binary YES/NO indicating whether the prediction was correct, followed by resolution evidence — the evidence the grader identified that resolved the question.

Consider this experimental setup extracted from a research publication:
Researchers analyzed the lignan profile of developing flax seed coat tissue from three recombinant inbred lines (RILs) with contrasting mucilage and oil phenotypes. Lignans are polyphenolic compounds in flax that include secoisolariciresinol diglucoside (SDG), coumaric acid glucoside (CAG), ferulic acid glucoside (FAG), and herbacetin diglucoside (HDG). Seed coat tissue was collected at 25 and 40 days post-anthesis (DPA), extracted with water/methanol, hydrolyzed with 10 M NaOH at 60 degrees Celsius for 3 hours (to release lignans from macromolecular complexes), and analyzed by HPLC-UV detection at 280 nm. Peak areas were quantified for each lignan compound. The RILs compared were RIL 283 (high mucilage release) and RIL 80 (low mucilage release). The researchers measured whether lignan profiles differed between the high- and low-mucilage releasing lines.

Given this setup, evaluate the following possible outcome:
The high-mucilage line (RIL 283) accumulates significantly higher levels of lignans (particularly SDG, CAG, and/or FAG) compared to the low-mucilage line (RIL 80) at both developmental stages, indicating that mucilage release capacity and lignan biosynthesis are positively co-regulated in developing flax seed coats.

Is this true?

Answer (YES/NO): NO